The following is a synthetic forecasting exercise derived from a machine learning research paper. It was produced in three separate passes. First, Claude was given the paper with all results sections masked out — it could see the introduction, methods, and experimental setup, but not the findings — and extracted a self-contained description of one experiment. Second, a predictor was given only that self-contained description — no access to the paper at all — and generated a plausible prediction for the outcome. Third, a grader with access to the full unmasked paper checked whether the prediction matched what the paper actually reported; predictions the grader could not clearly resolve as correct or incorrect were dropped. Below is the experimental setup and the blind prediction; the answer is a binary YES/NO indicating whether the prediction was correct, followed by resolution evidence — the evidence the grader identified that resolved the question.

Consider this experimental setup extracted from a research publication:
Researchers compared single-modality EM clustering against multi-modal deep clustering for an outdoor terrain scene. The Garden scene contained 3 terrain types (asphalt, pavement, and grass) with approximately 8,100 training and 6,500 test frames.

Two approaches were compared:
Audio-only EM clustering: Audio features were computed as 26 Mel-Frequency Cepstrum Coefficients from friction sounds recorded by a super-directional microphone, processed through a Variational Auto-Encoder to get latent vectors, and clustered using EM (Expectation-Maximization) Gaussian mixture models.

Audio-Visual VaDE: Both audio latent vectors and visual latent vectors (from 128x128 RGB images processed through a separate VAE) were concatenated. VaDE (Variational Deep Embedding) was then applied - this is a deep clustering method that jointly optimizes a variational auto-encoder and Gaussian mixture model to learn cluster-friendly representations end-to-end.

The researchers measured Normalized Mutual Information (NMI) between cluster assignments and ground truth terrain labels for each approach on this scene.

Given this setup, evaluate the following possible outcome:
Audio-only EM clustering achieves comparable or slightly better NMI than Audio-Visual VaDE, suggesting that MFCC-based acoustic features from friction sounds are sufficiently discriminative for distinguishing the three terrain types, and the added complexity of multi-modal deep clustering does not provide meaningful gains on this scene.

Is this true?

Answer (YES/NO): NO